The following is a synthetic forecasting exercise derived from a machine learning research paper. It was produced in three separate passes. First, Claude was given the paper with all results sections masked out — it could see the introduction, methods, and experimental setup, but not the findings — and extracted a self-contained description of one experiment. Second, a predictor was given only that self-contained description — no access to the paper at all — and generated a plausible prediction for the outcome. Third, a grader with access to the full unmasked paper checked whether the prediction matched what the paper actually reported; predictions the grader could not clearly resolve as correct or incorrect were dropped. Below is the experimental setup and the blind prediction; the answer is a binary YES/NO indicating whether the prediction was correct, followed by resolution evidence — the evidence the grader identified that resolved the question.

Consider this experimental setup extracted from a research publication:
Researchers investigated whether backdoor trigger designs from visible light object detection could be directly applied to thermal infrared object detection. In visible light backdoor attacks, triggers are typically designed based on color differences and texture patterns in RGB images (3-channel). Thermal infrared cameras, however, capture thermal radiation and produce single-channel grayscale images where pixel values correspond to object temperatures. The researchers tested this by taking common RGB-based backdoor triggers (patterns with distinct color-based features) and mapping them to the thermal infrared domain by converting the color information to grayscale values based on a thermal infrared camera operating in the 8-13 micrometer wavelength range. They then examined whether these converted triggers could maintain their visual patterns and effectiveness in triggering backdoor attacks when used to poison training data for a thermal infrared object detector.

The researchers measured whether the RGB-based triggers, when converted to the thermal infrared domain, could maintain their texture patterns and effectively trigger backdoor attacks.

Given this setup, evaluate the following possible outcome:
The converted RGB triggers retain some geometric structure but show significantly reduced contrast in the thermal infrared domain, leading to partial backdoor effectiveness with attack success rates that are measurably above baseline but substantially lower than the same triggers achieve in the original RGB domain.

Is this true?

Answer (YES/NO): NO